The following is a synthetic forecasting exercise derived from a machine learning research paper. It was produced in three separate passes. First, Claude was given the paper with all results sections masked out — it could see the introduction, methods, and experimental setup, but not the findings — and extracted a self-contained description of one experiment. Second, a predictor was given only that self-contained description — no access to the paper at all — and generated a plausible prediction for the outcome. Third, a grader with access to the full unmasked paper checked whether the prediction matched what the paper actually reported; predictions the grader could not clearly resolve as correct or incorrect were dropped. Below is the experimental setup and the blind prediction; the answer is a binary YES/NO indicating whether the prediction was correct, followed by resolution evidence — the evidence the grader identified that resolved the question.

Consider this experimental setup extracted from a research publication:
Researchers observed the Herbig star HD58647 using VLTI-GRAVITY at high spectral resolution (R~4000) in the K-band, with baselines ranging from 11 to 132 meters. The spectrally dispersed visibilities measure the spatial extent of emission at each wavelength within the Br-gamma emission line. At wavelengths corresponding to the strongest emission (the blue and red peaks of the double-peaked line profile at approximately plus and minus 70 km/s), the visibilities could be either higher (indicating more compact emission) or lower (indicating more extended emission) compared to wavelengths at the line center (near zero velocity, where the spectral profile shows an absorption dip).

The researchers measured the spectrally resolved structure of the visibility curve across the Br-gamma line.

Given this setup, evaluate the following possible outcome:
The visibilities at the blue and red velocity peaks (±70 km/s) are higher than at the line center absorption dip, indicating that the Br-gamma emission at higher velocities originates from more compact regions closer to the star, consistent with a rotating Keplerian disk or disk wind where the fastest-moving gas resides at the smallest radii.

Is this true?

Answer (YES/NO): YES